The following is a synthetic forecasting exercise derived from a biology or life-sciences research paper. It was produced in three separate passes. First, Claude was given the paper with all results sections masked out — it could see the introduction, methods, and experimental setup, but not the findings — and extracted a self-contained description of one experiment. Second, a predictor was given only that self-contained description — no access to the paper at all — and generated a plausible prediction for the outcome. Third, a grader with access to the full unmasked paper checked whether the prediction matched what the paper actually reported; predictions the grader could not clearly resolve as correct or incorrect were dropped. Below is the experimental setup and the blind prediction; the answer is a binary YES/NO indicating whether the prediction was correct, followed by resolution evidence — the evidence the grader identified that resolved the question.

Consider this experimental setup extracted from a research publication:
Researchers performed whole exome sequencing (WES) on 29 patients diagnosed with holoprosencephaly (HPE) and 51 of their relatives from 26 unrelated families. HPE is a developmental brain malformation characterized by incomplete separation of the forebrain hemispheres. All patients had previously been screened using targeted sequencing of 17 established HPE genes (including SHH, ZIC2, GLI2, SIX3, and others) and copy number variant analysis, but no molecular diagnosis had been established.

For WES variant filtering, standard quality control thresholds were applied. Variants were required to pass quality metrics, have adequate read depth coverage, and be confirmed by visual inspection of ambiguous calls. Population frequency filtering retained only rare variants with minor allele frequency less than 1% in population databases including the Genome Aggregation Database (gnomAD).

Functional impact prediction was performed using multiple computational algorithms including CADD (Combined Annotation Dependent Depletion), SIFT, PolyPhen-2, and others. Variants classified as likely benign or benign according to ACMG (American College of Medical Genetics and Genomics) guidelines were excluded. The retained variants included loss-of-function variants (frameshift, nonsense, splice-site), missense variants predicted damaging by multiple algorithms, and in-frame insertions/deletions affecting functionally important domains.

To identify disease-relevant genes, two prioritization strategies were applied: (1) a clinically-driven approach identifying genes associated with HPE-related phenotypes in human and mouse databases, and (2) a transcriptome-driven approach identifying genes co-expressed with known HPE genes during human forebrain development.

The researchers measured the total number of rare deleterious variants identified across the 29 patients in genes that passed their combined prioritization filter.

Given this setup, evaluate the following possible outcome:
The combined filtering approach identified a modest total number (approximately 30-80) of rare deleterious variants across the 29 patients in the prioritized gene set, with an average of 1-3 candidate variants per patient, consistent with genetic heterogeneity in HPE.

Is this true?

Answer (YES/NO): NO